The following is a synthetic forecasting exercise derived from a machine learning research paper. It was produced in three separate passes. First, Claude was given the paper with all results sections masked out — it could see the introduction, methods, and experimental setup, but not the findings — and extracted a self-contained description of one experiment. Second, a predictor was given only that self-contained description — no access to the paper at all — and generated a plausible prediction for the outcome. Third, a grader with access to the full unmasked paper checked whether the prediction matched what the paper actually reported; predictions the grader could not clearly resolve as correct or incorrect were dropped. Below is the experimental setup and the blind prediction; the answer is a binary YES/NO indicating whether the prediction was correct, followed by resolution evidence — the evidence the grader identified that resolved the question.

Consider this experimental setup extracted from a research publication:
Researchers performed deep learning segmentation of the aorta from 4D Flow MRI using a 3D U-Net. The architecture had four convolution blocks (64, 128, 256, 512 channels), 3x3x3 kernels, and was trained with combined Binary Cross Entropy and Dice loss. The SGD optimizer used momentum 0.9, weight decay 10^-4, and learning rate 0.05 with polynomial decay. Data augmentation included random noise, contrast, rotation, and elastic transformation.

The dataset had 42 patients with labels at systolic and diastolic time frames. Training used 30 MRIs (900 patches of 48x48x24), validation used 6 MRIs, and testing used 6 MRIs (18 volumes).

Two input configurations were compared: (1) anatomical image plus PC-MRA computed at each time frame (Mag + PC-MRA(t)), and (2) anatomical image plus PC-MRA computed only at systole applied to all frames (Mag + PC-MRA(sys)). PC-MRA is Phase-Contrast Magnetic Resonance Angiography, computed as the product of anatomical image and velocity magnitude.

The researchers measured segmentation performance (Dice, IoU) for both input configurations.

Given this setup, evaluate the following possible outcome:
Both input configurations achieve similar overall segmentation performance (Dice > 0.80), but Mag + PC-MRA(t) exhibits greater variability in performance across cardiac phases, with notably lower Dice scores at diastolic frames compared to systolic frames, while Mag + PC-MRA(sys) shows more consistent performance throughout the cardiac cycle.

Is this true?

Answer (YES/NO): NO